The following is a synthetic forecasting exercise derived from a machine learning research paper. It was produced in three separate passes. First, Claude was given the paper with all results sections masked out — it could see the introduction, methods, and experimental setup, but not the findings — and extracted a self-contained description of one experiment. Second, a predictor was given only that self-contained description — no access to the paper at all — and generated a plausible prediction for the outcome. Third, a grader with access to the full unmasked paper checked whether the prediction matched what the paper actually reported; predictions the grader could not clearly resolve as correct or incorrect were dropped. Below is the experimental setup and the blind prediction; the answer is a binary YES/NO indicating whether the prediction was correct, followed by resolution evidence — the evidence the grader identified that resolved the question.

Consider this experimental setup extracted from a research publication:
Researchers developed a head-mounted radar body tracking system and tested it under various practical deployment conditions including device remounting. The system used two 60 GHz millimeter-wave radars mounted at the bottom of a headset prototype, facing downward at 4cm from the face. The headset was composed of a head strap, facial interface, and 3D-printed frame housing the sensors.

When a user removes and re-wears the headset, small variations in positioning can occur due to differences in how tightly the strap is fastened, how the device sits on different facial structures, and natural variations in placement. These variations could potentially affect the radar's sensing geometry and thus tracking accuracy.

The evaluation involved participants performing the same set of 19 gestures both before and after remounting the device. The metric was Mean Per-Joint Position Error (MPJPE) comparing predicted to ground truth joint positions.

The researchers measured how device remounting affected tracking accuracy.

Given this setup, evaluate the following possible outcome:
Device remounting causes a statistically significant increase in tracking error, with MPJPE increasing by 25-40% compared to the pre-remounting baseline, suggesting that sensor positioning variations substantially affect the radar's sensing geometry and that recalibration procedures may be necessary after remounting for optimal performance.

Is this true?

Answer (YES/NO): NO